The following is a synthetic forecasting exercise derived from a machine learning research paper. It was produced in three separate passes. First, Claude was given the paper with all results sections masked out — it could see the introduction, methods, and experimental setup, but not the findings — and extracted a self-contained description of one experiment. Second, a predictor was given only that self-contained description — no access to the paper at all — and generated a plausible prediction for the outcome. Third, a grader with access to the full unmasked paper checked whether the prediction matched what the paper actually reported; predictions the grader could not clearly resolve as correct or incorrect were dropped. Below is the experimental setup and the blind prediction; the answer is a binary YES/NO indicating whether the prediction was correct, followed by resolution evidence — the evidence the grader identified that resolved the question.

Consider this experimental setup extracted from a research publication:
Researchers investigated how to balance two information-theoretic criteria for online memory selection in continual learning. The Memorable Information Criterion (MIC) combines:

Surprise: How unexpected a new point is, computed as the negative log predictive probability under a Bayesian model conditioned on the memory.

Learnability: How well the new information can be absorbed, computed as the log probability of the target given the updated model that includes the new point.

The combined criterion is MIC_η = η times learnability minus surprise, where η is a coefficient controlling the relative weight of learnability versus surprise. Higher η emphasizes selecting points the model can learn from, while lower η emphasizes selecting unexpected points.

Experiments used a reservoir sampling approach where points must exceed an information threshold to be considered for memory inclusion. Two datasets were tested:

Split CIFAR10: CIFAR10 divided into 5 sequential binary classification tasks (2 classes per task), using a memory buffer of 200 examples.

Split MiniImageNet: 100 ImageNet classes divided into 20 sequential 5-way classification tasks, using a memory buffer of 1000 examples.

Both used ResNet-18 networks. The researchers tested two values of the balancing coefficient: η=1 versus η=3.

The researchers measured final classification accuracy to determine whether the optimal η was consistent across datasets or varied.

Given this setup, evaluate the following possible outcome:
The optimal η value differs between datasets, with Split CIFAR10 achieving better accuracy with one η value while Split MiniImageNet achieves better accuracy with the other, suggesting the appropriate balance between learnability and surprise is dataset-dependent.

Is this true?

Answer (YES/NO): YES